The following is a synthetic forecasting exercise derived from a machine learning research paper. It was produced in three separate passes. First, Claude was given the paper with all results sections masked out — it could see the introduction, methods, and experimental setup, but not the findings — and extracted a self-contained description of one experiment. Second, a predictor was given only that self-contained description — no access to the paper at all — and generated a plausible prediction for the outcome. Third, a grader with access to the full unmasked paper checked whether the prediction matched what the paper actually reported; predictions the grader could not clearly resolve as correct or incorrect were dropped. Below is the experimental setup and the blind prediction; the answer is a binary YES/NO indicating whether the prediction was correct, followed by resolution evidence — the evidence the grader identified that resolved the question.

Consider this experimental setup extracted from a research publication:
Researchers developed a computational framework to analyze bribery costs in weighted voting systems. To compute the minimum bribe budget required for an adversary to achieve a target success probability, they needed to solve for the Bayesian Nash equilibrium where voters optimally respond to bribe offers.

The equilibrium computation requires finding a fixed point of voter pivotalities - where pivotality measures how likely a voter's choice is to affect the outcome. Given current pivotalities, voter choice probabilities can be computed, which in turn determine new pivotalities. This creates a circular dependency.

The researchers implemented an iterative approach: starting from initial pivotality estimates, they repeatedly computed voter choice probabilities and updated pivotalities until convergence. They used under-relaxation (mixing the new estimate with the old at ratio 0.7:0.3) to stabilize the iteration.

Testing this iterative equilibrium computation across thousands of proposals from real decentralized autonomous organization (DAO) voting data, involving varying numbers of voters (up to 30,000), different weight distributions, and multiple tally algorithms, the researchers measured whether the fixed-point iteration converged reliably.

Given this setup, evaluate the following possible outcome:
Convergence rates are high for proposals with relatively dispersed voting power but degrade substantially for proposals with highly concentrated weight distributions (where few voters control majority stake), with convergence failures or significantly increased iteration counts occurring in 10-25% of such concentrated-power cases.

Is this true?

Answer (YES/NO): NO